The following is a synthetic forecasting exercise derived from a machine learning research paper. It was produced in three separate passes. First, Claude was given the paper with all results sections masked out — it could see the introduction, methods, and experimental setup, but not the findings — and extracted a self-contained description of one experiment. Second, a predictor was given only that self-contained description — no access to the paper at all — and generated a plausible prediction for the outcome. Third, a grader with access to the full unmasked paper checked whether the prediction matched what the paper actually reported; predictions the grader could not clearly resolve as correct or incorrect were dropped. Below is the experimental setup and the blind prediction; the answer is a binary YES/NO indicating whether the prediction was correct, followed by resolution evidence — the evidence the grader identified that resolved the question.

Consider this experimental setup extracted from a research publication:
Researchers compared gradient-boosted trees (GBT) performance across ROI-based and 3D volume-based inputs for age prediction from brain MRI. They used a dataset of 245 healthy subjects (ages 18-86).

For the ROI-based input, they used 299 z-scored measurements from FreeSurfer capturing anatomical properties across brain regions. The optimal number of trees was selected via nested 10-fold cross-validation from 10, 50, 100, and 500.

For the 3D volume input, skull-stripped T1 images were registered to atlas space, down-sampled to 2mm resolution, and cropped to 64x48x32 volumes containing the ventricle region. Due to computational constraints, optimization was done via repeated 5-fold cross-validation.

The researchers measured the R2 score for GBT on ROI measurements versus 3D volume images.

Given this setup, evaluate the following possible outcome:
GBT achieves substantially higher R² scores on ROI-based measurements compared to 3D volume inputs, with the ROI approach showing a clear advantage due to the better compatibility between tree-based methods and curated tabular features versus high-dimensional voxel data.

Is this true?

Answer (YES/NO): NO